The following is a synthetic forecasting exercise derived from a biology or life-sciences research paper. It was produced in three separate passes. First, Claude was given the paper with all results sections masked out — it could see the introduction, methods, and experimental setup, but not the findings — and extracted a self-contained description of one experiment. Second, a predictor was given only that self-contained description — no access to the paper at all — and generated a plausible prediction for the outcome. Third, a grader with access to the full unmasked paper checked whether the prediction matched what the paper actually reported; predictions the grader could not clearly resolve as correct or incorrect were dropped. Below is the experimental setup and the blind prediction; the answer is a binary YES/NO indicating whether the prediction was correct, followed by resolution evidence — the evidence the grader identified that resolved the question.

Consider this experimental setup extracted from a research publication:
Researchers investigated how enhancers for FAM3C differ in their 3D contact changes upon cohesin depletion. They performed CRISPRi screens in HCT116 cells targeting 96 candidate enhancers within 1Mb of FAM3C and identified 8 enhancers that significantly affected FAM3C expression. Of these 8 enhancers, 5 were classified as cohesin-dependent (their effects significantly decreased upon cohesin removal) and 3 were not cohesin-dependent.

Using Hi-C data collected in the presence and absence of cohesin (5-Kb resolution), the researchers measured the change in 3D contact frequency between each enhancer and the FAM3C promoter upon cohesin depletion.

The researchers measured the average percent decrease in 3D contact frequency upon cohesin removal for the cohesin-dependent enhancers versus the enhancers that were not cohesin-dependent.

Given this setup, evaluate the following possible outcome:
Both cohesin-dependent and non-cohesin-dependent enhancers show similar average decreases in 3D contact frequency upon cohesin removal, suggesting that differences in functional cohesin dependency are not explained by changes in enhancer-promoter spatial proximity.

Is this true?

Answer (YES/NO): NO